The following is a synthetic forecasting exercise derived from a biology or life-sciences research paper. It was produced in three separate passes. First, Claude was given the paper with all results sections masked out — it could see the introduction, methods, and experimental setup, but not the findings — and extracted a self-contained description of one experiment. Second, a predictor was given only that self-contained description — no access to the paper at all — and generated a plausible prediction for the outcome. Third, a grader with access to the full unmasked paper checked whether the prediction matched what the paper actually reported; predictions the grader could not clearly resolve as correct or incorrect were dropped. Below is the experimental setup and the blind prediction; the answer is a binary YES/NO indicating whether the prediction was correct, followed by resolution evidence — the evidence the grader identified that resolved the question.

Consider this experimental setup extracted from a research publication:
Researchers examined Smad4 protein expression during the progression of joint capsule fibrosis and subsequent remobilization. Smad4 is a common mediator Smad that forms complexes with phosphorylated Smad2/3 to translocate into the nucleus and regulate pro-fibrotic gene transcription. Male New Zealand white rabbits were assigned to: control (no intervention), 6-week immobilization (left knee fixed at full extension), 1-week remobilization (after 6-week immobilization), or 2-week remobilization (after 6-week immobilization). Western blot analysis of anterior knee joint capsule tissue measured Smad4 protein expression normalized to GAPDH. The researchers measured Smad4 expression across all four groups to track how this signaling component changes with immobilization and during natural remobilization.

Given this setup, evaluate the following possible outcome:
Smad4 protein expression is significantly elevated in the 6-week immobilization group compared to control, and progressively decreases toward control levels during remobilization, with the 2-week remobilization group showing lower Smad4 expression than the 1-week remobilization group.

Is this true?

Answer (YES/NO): NO